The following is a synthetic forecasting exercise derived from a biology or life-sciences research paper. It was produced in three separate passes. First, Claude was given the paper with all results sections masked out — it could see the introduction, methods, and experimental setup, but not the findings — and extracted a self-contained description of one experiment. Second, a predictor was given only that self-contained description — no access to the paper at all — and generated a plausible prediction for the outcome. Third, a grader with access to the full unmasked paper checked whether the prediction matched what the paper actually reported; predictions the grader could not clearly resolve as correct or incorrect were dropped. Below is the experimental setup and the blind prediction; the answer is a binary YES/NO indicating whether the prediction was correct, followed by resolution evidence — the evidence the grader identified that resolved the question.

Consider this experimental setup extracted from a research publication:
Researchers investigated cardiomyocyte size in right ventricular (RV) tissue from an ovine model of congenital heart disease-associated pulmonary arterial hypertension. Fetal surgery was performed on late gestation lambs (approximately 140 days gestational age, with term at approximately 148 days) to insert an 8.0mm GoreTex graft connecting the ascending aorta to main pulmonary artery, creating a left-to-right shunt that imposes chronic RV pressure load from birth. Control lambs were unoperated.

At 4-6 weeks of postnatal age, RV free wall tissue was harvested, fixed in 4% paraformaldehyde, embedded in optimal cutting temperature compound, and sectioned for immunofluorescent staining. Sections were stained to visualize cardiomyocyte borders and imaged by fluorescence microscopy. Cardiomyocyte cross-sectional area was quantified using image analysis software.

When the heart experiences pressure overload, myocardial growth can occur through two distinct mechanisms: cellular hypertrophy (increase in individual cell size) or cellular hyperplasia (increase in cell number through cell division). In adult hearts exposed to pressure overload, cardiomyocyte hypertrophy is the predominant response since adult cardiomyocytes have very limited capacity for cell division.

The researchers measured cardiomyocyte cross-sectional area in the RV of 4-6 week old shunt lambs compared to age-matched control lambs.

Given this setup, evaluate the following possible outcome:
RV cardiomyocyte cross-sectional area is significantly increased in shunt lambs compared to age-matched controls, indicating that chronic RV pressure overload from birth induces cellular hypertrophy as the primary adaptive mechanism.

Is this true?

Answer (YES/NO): NO